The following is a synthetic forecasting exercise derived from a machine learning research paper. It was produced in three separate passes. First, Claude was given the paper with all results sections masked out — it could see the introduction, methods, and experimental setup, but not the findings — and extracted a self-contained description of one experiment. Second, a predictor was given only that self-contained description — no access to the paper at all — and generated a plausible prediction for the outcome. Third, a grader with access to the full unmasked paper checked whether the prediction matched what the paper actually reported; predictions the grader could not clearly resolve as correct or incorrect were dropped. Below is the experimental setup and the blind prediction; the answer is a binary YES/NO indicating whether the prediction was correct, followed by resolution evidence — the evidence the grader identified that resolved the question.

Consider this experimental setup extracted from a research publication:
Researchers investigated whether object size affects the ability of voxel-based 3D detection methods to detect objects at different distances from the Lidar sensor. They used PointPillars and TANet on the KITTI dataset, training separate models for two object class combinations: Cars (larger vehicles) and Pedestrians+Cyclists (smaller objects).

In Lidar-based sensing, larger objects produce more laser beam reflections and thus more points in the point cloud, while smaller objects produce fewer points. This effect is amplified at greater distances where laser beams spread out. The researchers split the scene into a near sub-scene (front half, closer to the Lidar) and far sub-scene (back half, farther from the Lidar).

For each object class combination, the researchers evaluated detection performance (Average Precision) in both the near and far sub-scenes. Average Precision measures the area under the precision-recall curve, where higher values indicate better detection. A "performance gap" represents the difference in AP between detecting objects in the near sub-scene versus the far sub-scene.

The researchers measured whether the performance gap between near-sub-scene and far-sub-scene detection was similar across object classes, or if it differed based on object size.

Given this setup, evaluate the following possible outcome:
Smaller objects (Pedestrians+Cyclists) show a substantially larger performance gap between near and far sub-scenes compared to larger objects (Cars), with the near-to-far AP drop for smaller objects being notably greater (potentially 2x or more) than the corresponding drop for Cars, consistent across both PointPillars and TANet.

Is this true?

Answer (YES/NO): YES